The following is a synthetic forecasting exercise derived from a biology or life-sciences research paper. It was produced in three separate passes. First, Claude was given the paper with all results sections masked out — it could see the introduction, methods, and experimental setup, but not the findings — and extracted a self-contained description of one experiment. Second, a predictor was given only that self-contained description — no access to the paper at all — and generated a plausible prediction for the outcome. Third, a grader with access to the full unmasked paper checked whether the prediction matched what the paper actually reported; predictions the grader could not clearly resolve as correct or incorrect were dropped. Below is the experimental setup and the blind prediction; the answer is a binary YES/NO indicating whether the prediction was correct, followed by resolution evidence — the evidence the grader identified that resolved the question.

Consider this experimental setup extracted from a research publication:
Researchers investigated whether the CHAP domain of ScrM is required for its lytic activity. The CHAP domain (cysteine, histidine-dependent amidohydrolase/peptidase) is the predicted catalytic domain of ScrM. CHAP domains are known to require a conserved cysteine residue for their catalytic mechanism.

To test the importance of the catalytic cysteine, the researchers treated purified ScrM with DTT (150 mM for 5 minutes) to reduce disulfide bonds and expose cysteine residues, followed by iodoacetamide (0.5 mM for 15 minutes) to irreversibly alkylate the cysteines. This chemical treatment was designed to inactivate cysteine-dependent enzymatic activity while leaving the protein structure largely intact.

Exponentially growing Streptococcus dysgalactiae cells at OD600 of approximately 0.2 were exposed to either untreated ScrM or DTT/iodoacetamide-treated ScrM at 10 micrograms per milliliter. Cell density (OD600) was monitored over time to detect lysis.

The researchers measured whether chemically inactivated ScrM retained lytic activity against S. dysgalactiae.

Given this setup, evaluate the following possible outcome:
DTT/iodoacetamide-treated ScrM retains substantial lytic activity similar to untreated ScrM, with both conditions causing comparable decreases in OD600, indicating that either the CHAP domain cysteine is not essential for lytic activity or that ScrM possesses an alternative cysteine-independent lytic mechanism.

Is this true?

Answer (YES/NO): NO